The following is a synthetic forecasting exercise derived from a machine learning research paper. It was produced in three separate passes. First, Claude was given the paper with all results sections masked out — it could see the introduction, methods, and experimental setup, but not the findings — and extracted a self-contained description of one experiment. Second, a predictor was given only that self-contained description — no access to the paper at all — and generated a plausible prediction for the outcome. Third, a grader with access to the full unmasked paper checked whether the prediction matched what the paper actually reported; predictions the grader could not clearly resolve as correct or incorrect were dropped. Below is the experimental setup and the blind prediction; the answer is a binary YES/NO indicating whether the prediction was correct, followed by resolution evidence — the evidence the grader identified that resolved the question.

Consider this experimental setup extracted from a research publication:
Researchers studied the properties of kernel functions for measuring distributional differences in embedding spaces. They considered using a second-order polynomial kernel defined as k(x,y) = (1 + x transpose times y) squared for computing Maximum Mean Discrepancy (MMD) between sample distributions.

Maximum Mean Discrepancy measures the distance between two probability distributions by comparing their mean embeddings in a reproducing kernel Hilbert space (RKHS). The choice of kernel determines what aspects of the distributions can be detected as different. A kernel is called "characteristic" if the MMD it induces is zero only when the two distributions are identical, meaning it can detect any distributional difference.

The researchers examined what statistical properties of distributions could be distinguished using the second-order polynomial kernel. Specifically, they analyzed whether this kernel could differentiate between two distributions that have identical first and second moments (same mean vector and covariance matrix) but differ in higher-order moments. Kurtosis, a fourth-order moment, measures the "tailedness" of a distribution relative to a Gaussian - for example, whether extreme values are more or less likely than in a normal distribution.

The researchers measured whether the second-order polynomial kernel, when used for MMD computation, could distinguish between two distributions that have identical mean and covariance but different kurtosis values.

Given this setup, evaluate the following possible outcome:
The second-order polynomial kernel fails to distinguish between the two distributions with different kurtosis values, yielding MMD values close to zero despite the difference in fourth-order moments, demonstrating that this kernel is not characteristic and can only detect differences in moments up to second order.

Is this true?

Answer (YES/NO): YES